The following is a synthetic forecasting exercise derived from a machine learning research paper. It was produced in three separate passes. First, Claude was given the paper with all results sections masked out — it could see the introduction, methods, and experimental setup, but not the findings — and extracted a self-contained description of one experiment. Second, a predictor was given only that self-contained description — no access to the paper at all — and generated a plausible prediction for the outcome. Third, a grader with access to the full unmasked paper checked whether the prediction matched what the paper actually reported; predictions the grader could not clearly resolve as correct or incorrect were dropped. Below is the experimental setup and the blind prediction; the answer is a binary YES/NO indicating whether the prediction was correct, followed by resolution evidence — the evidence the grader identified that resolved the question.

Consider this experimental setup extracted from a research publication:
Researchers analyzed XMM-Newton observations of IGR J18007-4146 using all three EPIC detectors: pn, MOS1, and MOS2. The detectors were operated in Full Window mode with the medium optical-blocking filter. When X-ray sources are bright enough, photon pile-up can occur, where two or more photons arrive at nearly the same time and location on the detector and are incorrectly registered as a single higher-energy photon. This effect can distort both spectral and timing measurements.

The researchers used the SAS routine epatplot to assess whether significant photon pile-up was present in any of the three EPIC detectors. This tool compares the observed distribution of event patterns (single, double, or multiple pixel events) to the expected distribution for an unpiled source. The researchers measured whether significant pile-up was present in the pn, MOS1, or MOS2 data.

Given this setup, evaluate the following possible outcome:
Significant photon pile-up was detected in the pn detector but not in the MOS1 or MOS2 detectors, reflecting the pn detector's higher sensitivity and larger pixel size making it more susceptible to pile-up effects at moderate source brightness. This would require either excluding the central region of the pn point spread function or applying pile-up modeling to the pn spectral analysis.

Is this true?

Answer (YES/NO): NO